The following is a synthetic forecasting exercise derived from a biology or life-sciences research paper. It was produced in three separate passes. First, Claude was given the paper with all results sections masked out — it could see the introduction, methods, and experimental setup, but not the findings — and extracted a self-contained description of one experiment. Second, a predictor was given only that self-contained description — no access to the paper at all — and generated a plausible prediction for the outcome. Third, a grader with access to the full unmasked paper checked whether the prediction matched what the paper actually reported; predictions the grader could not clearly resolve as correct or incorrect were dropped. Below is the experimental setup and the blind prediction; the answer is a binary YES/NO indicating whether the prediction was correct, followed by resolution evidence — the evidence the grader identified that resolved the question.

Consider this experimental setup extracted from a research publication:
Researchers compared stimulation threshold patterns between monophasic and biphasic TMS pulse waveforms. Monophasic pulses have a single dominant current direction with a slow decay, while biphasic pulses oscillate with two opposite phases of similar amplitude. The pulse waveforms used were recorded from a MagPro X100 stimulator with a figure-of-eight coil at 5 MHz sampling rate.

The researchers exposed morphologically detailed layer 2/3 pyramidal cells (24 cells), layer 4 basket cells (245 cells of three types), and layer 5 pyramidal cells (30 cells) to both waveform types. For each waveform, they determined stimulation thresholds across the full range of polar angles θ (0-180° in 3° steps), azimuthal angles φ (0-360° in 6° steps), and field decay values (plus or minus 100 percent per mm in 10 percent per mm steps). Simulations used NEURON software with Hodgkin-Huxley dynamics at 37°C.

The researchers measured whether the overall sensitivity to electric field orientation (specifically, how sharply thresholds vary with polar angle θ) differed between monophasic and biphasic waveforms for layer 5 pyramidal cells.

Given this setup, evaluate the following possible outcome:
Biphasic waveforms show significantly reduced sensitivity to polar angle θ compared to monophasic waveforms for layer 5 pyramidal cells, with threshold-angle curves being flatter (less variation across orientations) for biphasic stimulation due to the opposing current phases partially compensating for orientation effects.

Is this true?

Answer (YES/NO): YES